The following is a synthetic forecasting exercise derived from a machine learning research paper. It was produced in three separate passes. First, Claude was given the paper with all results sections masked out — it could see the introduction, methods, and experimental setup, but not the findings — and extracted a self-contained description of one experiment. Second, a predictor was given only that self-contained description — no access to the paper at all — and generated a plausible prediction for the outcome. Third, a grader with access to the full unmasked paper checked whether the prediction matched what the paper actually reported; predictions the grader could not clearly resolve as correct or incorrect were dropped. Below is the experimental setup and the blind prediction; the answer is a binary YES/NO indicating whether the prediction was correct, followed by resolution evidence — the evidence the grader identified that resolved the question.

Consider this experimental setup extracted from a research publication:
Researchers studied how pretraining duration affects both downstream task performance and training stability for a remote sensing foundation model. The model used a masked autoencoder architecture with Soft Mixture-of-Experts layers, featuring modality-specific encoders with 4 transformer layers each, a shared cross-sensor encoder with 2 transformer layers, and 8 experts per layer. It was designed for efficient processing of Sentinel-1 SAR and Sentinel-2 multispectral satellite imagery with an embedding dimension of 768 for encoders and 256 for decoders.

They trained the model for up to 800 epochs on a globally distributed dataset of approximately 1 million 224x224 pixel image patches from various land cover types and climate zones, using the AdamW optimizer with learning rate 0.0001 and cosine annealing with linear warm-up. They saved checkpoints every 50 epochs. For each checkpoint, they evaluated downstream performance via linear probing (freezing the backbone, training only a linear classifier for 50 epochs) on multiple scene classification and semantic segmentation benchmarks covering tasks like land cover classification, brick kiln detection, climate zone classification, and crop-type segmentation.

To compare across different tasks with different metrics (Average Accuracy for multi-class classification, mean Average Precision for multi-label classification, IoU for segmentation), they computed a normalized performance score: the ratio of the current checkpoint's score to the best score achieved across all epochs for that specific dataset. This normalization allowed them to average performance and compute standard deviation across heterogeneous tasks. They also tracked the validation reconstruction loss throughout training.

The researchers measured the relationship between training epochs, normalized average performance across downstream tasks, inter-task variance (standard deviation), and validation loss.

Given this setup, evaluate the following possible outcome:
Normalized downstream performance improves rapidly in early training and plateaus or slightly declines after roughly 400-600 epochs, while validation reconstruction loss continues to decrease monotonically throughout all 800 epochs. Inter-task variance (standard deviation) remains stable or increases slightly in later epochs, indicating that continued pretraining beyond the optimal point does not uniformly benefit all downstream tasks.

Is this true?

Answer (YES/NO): NO